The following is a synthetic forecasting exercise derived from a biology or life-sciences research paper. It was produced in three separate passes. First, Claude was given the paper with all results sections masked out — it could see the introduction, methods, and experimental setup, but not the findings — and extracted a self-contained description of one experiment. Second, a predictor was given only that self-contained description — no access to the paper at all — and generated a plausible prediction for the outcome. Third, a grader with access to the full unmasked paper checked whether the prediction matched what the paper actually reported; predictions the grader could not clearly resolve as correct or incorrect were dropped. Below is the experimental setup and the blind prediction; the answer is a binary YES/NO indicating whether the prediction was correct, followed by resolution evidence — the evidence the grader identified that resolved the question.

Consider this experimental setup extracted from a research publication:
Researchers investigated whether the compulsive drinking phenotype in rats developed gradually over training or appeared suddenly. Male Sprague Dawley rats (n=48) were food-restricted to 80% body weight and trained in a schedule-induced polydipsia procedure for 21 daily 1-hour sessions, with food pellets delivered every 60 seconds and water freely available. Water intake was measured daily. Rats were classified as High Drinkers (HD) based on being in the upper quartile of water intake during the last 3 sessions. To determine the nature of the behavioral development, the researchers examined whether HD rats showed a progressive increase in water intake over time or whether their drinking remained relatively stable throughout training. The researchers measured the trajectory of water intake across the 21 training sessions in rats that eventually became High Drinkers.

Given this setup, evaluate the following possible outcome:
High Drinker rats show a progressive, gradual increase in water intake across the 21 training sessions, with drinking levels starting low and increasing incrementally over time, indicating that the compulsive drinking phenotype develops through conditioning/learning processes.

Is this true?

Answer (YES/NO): YES